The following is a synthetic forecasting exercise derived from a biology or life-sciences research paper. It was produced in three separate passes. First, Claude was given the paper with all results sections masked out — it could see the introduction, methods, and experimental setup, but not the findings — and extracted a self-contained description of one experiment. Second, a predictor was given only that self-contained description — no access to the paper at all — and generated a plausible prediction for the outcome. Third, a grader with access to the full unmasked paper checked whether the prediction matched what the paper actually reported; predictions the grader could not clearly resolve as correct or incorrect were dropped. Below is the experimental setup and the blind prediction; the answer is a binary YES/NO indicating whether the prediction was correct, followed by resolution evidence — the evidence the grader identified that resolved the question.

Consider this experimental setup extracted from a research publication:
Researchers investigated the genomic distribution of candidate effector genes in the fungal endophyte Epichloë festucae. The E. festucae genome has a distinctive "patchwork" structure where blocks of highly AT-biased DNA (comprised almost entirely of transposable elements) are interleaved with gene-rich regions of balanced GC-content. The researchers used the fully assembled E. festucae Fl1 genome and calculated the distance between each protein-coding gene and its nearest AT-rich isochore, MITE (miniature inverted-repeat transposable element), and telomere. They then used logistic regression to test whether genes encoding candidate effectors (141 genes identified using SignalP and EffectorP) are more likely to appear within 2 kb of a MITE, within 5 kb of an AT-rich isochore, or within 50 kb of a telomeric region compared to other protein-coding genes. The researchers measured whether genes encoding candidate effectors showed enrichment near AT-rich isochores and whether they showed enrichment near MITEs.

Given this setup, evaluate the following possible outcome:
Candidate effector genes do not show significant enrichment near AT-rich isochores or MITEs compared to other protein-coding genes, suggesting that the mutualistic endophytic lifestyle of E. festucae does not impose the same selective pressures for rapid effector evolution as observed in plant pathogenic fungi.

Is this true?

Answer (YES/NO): NO